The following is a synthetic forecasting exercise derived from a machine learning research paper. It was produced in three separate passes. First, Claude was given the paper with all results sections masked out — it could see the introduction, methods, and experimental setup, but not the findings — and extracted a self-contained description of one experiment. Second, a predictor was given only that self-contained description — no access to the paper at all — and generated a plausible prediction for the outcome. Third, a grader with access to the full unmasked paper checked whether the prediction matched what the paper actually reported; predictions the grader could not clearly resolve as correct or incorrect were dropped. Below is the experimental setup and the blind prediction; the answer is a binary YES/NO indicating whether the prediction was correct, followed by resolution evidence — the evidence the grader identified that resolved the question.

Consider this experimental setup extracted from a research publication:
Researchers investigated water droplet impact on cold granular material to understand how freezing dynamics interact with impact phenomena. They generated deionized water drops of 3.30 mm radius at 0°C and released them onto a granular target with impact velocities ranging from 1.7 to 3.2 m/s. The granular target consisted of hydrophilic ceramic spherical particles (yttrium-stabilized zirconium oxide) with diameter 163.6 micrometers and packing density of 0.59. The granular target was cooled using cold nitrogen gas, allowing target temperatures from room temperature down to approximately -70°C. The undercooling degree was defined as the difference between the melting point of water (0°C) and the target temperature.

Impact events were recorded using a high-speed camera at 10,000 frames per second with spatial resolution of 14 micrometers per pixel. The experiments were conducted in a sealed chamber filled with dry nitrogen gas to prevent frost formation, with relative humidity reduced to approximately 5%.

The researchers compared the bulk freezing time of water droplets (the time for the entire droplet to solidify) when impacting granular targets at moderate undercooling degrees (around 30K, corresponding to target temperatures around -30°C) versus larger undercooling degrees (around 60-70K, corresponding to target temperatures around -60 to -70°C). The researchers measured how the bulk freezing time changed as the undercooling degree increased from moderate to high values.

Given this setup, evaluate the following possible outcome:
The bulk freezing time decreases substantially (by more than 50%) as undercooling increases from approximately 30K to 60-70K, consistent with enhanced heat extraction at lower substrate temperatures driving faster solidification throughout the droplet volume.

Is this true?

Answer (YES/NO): NO